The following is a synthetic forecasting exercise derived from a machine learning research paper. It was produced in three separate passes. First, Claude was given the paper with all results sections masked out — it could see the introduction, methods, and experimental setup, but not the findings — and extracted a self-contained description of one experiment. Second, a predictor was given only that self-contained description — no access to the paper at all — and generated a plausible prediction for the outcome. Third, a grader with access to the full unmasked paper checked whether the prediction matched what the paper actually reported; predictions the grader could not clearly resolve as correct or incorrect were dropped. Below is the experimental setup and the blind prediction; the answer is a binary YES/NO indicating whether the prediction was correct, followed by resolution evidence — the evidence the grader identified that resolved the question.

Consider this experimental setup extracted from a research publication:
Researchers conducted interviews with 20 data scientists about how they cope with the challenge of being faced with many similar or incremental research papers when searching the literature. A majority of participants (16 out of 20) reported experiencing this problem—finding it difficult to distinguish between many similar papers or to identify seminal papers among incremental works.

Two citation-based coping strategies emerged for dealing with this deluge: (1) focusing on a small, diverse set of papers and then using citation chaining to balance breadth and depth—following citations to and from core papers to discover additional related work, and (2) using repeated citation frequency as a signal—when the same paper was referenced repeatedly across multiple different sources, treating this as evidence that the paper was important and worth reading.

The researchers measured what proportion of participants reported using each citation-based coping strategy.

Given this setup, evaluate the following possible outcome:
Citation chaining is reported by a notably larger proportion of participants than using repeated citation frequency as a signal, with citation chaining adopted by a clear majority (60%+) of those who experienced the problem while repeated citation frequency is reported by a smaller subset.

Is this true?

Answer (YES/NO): NO